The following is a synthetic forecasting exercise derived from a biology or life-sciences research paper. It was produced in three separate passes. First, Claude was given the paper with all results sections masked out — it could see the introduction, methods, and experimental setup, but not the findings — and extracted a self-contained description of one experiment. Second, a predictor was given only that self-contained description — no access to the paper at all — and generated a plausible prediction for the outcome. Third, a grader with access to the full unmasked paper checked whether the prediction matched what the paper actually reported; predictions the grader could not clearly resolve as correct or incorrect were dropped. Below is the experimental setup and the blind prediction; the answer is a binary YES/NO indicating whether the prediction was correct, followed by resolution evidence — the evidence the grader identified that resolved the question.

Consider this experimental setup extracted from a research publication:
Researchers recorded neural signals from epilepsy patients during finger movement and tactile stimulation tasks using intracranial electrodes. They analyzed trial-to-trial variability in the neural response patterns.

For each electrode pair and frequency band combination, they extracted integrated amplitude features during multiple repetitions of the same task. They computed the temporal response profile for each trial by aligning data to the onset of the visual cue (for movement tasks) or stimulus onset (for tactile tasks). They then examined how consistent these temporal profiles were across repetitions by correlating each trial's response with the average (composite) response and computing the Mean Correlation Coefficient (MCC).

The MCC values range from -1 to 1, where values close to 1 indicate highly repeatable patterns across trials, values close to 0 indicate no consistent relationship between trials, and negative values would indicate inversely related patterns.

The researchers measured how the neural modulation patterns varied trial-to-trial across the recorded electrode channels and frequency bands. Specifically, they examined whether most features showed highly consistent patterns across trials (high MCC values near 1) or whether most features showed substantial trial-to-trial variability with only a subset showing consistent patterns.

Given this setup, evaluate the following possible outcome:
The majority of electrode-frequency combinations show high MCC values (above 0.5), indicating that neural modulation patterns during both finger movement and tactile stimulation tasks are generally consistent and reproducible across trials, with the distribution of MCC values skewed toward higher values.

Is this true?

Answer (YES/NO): NO